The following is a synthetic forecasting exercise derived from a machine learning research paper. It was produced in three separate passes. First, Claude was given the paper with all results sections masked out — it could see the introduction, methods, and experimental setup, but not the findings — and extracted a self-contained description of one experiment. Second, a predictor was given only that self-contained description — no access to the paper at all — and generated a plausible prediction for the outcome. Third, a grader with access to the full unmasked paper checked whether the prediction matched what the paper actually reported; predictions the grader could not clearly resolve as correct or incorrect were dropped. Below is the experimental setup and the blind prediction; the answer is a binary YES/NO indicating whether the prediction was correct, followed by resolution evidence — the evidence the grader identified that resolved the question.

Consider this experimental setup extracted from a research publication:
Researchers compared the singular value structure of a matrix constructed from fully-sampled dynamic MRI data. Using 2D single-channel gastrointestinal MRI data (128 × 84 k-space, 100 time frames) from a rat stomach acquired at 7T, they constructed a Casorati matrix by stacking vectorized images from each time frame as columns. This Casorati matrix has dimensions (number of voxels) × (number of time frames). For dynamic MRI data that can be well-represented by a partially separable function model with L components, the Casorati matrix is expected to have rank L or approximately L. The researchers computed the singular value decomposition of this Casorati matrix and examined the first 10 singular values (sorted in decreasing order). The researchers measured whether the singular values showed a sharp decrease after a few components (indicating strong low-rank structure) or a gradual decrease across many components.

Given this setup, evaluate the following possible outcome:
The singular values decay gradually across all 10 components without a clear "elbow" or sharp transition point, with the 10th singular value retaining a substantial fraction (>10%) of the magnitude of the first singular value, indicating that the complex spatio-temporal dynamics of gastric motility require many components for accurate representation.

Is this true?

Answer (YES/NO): NO